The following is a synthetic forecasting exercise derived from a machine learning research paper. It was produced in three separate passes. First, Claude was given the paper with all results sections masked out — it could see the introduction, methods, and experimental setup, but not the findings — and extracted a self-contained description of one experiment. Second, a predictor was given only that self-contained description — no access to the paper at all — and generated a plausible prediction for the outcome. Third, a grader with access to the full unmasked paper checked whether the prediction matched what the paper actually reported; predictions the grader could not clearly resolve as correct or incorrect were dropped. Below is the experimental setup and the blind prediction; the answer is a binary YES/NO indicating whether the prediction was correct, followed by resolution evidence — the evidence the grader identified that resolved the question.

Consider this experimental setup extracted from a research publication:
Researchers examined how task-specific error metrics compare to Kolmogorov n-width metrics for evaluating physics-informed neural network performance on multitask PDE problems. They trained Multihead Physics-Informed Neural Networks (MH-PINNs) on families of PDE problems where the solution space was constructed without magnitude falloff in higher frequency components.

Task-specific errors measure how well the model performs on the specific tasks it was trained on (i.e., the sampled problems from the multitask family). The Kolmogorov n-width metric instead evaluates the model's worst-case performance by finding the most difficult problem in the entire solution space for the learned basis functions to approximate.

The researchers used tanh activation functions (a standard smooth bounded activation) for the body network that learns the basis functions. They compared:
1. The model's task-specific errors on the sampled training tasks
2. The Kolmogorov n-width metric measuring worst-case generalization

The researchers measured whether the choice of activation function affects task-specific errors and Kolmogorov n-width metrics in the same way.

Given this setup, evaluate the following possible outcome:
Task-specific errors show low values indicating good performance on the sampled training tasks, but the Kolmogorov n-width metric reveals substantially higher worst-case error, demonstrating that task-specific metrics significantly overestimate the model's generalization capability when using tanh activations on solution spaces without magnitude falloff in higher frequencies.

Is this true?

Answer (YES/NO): YES